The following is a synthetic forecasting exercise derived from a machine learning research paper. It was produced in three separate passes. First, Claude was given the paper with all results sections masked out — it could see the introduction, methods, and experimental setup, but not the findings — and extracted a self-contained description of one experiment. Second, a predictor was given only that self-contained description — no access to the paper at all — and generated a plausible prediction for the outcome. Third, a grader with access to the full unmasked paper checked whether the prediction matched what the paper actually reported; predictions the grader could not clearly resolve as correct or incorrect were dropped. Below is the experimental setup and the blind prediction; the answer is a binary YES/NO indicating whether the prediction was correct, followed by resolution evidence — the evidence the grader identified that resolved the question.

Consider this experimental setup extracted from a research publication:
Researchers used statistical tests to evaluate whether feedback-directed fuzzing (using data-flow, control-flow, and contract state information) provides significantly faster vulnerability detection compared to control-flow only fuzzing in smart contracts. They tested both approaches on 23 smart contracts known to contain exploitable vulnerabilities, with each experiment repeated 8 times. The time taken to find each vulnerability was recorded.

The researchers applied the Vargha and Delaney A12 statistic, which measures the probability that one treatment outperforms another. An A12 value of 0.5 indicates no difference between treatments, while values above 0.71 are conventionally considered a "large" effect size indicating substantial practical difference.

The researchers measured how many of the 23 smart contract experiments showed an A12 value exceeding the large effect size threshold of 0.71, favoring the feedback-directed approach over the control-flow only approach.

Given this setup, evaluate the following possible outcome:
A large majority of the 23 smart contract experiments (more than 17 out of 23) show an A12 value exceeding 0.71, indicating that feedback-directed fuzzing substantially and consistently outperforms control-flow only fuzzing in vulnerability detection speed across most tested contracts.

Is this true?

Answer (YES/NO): YES